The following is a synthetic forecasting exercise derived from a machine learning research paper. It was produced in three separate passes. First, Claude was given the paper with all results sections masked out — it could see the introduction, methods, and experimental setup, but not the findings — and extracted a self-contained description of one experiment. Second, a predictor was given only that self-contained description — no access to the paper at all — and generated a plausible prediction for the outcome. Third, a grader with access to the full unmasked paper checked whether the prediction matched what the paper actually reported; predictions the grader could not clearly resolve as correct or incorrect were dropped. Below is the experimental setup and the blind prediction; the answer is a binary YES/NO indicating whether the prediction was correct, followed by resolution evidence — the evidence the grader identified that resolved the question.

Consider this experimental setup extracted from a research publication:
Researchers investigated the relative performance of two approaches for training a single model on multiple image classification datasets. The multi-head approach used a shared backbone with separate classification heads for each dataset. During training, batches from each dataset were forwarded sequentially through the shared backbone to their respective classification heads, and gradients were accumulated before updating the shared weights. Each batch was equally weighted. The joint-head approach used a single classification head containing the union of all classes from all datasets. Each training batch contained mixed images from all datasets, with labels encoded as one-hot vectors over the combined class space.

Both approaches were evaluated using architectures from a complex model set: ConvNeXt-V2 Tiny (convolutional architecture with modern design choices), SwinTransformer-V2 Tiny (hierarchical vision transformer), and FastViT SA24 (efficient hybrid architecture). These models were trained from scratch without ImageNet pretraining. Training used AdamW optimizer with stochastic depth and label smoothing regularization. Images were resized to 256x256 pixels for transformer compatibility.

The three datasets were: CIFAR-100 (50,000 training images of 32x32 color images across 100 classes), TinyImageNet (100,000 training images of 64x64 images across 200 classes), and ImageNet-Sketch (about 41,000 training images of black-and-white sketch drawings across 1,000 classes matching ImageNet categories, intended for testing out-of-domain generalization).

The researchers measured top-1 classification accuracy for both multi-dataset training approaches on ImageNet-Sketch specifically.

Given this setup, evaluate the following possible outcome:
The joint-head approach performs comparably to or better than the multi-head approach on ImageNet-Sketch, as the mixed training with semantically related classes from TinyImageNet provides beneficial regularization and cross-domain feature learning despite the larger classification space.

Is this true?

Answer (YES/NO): YES